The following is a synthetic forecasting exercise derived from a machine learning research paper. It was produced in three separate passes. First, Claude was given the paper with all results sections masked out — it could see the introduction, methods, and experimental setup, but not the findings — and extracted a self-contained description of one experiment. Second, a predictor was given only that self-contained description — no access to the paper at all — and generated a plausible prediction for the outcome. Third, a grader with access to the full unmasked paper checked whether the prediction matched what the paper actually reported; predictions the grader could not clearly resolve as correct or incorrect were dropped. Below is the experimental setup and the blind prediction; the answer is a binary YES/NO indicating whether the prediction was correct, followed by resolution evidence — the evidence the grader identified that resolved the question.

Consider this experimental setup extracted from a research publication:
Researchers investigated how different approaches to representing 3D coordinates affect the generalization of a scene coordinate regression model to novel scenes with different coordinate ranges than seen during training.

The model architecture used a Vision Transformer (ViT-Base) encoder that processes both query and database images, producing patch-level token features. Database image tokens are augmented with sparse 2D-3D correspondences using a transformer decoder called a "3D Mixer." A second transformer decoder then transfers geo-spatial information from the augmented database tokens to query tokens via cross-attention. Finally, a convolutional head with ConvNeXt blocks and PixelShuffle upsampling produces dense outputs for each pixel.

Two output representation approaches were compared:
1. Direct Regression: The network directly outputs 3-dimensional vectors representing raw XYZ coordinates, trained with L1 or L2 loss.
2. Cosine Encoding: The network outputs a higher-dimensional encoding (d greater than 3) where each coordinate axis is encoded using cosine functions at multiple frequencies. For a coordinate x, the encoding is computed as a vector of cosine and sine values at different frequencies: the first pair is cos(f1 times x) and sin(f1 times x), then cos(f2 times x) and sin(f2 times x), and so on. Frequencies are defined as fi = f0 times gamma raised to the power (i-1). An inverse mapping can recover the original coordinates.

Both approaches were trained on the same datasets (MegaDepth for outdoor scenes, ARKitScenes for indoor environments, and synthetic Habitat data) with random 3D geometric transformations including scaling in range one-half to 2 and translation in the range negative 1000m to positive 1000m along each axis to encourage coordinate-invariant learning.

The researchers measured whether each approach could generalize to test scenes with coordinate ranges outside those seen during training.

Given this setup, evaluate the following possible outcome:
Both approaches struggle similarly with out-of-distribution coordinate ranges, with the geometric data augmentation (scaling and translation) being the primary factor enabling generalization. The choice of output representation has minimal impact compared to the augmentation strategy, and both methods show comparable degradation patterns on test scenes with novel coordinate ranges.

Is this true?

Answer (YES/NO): NO